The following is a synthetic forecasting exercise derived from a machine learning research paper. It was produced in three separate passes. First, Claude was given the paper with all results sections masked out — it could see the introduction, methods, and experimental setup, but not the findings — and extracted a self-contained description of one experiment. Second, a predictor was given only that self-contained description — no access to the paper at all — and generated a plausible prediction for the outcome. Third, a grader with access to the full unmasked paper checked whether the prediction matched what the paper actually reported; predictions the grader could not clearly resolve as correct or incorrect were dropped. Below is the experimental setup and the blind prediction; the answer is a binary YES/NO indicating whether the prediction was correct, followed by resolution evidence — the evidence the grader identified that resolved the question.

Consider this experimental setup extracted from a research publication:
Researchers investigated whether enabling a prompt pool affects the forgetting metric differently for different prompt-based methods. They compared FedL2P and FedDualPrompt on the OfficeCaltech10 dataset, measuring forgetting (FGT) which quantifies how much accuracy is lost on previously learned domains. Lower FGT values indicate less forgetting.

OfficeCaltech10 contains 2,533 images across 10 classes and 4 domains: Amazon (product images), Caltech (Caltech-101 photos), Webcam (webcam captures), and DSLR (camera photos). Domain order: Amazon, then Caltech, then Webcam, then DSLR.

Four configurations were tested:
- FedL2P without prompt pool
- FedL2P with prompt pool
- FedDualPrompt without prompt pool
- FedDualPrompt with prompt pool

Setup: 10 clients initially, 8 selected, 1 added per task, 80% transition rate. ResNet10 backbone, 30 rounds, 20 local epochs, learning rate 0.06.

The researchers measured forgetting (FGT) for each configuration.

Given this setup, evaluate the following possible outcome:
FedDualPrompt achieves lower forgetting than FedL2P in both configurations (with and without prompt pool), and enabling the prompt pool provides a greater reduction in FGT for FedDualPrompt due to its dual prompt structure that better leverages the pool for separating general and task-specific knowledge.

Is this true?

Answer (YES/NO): NO